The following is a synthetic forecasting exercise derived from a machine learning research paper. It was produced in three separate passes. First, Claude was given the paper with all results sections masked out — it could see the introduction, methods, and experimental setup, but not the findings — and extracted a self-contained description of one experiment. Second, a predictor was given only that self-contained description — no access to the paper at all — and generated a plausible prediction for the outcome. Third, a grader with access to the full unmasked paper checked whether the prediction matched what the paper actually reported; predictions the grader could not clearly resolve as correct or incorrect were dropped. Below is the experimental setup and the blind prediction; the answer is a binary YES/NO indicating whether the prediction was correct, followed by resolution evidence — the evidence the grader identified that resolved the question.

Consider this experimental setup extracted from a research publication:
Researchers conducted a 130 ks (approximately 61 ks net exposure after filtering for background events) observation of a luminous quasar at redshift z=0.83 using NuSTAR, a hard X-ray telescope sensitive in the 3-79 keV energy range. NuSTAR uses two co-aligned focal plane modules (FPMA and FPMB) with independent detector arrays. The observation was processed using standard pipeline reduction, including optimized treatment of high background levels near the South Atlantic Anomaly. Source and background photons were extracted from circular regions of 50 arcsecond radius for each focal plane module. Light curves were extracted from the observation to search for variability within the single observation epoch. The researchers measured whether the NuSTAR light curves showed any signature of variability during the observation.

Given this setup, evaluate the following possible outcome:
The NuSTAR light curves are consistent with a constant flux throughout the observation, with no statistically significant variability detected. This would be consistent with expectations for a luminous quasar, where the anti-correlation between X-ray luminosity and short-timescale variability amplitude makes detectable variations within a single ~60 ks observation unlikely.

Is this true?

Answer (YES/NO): YES